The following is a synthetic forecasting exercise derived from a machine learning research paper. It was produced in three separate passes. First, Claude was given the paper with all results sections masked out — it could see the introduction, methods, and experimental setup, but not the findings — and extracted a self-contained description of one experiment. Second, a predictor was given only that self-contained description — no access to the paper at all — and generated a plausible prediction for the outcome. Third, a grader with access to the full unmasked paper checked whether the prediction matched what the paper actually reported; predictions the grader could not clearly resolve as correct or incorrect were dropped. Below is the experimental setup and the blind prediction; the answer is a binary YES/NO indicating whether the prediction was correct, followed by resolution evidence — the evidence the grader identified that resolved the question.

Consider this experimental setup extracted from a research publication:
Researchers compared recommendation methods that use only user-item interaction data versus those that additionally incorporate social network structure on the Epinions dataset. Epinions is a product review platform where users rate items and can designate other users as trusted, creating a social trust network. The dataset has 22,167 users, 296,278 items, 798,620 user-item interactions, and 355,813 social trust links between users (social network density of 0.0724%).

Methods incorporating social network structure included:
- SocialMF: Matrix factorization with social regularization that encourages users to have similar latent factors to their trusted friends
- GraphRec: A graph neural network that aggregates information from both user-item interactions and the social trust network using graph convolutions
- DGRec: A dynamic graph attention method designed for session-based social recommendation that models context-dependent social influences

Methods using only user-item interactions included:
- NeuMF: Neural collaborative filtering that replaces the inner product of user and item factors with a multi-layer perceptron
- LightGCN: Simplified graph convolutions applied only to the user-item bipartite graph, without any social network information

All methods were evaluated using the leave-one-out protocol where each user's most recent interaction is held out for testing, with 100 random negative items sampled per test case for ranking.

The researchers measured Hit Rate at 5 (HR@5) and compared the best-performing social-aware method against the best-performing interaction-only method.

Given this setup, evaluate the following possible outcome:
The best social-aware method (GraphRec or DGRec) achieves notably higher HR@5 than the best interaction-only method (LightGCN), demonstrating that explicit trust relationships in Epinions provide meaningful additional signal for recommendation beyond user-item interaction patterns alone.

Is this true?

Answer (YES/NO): NO